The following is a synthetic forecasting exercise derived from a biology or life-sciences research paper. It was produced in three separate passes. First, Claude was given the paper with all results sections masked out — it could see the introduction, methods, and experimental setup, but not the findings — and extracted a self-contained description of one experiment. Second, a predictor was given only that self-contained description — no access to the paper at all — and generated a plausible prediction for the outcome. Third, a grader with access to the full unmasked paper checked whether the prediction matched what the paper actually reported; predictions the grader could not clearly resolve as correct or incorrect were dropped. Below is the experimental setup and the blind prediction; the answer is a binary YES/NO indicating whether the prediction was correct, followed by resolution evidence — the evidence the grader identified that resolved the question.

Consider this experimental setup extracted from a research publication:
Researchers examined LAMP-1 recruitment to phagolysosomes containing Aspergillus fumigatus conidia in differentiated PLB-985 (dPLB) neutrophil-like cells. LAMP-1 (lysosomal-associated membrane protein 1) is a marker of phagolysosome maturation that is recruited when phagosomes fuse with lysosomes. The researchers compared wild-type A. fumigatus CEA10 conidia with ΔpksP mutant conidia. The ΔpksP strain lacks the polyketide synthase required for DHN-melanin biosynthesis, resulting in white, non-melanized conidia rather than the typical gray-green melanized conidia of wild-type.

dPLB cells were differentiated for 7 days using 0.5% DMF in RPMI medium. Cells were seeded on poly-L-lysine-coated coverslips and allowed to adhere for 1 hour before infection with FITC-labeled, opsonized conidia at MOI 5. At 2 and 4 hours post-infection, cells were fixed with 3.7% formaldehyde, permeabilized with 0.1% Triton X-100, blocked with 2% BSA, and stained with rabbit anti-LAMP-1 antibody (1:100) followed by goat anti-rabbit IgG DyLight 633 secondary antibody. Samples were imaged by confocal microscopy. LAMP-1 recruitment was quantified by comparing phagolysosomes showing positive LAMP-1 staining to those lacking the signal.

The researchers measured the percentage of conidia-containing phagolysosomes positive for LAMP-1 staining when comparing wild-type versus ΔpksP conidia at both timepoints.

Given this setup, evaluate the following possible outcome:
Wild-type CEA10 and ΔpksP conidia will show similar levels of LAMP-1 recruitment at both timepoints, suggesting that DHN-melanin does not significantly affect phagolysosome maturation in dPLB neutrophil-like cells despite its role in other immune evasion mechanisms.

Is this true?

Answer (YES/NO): YES